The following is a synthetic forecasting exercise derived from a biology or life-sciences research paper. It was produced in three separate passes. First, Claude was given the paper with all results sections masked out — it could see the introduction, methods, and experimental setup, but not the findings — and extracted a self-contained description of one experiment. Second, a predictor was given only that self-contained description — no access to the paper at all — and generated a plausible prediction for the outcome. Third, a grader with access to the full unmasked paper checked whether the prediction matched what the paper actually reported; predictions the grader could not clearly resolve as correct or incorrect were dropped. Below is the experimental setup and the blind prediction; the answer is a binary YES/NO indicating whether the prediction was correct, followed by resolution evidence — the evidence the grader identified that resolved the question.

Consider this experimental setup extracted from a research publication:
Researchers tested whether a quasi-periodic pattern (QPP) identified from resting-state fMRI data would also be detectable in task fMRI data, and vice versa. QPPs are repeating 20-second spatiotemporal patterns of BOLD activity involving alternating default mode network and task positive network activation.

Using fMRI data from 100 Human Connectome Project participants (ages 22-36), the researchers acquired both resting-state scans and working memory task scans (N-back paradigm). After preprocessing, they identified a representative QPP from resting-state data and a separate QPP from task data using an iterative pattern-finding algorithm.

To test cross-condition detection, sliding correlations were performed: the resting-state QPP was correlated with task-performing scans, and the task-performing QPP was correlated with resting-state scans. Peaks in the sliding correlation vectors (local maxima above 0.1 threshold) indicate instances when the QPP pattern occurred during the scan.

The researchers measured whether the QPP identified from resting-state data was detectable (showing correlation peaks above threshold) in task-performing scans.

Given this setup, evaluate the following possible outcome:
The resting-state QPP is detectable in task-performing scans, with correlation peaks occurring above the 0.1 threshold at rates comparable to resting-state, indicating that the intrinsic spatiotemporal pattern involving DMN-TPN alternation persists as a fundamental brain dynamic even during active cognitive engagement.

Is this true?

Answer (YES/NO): NO